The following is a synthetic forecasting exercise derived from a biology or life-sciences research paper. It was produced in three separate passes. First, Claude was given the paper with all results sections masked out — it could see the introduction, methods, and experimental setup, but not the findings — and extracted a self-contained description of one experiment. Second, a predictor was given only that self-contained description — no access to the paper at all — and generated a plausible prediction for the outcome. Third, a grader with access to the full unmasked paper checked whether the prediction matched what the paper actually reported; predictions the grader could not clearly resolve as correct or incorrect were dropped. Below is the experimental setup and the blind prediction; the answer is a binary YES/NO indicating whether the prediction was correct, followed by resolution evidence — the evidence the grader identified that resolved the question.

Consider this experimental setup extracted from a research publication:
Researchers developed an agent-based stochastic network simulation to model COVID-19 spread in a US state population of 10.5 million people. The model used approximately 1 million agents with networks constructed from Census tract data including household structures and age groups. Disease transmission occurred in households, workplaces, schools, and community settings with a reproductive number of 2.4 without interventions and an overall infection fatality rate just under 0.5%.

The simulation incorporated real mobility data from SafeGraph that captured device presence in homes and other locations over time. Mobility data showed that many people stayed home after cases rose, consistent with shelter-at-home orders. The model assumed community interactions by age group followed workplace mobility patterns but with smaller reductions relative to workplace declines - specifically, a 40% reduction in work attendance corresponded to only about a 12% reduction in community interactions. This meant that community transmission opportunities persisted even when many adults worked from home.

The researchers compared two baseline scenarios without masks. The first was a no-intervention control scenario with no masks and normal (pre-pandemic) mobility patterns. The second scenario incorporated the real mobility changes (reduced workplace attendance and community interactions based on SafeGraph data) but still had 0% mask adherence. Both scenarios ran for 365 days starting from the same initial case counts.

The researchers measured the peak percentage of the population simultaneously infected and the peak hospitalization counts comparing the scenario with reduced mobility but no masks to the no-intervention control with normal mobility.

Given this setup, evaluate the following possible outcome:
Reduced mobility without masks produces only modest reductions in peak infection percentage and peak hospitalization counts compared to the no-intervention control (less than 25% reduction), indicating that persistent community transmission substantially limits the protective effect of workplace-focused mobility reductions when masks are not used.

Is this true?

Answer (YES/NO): NO